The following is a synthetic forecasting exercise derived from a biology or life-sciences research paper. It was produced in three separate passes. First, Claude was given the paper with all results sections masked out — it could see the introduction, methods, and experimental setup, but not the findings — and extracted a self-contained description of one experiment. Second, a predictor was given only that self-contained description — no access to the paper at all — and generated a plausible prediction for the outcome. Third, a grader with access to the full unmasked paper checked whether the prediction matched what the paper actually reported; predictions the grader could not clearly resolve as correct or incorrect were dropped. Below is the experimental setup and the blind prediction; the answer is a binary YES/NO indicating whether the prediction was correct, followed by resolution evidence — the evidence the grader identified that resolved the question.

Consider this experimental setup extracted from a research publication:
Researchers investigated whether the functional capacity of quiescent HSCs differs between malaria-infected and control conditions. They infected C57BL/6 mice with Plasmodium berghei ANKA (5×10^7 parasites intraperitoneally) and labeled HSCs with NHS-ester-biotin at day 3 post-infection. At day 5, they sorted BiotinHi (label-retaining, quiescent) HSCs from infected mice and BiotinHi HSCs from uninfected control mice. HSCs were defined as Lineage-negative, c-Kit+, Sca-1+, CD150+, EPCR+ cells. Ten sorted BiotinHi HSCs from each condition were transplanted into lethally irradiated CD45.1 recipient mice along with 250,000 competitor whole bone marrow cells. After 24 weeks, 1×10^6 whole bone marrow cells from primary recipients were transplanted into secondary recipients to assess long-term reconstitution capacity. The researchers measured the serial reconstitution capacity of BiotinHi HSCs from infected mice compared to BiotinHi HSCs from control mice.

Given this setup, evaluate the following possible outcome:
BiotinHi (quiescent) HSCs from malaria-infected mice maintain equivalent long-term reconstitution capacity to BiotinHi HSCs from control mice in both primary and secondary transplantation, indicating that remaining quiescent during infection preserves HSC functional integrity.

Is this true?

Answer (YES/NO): NO